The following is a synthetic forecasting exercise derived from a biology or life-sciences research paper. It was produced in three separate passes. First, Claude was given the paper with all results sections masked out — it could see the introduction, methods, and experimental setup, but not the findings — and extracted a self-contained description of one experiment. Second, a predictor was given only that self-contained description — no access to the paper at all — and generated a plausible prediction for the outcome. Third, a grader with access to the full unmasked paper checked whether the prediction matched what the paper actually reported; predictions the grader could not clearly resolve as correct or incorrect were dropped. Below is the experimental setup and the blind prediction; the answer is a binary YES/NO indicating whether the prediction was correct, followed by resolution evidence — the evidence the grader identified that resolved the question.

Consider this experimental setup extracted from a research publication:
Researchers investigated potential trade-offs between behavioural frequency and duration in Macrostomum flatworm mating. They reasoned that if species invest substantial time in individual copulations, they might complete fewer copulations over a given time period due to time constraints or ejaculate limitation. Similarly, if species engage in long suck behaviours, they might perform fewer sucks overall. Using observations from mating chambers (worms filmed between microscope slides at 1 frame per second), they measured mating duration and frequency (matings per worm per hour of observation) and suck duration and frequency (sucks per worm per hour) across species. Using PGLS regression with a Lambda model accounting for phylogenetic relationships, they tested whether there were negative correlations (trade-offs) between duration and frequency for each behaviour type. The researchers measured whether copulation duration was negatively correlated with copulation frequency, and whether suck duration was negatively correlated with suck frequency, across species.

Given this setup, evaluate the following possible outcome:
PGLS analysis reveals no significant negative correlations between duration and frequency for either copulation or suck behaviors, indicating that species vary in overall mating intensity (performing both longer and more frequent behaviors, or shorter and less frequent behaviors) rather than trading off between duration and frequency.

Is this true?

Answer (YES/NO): YES